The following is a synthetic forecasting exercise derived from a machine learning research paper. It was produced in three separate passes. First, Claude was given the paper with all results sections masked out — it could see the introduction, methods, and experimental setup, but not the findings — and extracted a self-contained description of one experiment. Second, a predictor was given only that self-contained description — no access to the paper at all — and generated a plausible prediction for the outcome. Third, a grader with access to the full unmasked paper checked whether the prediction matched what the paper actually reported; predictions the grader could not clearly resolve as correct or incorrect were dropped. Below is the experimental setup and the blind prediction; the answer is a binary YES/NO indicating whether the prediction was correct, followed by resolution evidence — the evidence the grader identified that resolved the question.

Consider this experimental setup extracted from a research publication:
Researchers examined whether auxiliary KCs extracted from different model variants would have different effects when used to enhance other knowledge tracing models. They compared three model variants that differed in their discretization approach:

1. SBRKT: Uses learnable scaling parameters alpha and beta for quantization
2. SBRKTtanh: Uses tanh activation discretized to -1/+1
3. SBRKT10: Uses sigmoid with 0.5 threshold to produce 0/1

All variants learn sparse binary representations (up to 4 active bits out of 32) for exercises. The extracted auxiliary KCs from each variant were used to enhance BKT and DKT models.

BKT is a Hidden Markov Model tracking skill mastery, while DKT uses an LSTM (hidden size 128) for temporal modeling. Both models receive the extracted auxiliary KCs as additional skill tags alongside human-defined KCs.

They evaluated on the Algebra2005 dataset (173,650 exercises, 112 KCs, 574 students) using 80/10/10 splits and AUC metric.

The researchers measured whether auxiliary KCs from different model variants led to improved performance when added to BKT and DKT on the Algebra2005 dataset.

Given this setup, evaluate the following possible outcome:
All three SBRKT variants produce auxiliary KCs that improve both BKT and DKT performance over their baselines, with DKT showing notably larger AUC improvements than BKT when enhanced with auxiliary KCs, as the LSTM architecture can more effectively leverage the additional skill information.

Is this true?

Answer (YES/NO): NO